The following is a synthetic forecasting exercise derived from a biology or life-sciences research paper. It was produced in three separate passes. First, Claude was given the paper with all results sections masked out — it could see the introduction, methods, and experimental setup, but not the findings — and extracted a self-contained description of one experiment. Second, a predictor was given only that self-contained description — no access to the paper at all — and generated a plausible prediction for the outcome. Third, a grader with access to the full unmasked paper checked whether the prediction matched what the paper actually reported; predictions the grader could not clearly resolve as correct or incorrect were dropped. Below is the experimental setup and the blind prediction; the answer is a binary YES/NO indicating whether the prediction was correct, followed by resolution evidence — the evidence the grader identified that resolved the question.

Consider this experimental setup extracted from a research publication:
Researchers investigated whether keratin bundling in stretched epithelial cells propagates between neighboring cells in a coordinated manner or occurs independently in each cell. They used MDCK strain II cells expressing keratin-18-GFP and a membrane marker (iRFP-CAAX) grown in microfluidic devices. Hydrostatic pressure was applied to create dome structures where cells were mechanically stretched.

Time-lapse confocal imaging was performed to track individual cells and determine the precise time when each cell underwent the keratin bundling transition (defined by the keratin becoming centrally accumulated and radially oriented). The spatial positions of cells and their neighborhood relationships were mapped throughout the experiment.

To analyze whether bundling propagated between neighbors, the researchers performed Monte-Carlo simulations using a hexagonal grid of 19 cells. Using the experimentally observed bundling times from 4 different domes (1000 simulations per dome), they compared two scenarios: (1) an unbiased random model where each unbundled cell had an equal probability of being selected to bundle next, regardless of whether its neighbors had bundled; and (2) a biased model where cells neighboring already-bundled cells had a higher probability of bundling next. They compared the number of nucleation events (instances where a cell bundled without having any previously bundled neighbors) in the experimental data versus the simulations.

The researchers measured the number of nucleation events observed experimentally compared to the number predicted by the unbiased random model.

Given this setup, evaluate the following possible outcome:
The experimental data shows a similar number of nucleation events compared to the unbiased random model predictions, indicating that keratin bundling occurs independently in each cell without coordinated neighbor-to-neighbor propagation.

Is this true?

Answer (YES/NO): NO